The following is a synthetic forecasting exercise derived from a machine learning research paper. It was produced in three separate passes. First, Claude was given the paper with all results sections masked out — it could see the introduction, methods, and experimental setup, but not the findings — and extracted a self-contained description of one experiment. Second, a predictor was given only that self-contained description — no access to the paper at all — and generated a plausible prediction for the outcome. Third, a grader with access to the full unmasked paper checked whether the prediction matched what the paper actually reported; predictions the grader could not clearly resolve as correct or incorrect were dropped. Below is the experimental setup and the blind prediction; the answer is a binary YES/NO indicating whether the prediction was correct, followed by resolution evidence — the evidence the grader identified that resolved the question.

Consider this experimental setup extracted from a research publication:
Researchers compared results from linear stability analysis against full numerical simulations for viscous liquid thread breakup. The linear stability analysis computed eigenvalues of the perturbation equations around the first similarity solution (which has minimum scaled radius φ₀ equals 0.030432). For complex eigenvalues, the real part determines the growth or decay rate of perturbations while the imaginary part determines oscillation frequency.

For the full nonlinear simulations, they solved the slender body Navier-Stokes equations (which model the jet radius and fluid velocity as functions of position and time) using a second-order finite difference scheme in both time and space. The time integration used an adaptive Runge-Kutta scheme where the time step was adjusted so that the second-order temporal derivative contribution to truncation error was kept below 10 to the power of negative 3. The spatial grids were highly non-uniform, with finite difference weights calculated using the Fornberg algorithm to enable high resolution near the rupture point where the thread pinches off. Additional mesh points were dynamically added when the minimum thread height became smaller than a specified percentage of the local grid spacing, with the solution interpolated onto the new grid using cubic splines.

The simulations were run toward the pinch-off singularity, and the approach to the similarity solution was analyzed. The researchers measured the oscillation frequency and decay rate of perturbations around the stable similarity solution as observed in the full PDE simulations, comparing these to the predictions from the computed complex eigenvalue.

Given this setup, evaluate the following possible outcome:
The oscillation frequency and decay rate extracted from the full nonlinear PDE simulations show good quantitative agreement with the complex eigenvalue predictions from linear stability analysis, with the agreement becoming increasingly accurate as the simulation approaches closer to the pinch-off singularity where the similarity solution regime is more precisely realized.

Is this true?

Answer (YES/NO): NO